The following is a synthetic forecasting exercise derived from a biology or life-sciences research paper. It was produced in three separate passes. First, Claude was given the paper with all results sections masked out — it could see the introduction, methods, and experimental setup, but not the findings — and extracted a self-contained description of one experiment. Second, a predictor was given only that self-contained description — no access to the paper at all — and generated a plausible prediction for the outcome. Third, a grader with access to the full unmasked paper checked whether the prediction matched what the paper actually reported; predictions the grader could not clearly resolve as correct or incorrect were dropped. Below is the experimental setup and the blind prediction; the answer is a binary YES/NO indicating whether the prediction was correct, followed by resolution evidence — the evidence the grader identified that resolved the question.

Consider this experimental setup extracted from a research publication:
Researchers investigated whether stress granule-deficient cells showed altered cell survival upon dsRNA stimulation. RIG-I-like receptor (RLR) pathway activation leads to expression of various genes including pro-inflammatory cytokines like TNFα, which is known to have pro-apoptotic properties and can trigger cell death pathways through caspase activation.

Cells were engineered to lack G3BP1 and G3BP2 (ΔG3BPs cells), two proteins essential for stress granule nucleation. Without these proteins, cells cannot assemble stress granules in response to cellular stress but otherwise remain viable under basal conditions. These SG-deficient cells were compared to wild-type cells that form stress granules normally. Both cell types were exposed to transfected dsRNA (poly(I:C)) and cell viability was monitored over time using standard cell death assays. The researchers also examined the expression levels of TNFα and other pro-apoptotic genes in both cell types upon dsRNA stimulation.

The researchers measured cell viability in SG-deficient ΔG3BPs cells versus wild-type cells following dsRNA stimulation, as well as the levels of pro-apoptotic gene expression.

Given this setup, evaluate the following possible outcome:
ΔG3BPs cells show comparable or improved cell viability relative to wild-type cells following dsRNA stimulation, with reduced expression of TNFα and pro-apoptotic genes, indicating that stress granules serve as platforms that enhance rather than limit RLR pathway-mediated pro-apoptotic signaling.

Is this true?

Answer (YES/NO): NO